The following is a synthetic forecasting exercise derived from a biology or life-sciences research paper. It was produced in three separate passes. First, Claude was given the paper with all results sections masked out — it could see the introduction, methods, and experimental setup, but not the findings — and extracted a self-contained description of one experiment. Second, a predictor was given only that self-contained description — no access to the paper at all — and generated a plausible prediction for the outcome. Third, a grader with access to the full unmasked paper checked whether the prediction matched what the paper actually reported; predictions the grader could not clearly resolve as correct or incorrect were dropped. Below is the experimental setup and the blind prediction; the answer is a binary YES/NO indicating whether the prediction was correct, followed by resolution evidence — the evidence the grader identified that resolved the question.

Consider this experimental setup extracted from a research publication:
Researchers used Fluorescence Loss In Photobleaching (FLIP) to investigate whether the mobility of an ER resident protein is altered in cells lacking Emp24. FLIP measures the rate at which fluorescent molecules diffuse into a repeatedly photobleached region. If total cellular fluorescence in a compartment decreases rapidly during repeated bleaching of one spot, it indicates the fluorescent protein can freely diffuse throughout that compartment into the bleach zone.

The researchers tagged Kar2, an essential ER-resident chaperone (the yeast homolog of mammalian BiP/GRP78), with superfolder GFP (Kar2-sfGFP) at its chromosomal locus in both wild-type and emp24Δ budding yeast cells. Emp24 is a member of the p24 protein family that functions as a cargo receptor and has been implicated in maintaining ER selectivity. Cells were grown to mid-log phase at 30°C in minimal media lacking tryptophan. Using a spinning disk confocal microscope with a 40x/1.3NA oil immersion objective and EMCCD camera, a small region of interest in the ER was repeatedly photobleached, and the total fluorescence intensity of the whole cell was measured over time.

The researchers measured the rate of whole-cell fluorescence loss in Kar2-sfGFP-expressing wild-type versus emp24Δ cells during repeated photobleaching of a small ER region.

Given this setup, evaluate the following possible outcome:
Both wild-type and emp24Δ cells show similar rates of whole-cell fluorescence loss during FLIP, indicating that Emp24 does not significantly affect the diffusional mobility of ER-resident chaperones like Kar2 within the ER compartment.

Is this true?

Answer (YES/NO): NO